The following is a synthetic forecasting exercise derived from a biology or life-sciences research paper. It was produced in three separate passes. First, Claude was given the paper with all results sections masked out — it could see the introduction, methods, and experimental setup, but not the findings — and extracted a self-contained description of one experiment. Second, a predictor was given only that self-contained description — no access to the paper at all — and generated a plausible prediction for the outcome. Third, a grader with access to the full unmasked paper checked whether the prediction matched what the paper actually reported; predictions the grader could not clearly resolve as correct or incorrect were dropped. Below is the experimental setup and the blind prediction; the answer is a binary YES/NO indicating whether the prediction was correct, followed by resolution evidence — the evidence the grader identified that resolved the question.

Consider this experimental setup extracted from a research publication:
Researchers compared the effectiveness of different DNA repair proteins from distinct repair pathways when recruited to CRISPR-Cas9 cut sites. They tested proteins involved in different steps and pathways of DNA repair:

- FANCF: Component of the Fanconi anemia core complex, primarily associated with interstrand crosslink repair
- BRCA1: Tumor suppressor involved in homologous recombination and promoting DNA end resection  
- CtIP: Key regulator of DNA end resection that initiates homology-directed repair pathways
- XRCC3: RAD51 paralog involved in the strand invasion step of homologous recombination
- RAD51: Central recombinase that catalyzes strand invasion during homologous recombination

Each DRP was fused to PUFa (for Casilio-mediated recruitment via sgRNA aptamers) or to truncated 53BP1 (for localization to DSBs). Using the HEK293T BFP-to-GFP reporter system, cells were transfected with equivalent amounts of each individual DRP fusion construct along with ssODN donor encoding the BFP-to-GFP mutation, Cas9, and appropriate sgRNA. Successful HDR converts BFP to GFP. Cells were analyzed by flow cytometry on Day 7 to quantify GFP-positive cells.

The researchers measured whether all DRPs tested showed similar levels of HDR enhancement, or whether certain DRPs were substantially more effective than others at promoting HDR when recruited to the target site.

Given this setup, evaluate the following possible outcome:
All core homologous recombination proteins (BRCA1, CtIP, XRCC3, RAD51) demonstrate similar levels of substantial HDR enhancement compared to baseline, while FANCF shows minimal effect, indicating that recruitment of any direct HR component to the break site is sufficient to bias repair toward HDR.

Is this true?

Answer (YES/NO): NO